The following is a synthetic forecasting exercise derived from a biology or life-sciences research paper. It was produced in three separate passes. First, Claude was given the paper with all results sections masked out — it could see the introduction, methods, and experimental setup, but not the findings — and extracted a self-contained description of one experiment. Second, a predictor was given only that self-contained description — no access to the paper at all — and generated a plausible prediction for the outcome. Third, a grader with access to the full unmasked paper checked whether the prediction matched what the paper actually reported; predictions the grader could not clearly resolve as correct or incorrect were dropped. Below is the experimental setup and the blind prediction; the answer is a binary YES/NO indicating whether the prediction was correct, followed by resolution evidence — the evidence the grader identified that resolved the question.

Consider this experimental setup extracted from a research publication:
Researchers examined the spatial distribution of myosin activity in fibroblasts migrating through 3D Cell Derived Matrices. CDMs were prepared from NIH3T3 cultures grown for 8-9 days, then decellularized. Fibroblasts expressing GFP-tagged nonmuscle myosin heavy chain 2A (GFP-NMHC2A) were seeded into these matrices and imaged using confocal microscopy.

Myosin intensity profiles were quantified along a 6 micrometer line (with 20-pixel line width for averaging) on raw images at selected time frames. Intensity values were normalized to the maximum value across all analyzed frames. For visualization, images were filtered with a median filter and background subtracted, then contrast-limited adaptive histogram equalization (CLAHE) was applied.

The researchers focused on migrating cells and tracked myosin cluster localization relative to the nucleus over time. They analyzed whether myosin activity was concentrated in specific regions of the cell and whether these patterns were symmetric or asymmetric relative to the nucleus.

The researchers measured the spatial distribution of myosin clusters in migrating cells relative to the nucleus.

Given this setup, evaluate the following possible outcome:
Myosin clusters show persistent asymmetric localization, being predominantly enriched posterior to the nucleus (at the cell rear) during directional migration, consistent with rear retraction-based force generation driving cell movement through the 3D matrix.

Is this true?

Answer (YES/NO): NO